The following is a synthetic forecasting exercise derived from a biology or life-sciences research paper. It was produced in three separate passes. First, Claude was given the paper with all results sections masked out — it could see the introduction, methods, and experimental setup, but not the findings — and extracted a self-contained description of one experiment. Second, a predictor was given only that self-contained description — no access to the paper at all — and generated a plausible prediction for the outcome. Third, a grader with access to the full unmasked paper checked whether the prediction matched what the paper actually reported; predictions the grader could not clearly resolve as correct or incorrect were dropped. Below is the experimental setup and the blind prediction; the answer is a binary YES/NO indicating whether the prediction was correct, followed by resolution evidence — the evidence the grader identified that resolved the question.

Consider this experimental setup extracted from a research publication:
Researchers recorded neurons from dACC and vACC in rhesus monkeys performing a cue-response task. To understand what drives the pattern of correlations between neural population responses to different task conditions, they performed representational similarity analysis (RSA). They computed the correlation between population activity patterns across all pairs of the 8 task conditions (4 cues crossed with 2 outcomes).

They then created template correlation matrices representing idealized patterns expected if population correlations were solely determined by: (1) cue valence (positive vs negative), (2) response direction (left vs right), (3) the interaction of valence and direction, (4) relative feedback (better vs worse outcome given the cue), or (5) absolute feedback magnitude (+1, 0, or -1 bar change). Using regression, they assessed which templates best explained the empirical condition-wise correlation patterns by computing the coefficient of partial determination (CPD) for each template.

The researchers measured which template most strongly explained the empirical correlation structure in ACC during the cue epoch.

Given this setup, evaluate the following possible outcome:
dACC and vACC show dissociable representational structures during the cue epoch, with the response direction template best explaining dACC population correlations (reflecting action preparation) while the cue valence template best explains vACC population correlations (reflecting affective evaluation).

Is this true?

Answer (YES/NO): NO